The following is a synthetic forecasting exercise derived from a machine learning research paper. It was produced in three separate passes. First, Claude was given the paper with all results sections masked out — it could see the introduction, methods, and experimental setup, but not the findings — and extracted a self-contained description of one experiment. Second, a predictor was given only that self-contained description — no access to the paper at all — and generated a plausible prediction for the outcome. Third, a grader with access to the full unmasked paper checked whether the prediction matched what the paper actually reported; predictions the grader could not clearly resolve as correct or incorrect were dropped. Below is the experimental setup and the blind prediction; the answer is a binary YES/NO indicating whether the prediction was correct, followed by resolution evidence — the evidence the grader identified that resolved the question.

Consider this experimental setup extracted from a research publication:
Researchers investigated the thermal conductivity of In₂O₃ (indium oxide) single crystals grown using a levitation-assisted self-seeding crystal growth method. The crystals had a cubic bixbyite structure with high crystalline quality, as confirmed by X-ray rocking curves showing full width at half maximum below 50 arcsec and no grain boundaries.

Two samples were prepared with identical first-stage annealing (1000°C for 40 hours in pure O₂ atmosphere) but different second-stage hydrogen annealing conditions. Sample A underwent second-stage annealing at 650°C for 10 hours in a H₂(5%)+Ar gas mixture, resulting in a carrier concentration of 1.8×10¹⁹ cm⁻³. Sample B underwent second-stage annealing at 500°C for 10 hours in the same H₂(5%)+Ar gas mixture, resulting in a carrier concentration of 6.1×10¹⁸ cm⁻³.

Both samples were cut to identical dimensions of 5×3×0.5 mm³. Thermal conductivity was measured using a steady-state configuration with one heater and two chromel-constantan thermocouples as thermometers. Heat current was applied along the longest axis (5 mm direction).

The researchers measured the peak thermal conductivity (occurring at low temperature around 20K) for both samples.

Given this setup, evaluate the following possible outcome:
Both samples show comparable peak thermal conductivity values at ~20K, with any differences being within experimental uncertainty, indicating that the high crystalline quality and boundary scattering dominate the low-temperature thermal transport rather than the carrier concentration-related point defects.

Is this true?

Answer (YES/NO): NO